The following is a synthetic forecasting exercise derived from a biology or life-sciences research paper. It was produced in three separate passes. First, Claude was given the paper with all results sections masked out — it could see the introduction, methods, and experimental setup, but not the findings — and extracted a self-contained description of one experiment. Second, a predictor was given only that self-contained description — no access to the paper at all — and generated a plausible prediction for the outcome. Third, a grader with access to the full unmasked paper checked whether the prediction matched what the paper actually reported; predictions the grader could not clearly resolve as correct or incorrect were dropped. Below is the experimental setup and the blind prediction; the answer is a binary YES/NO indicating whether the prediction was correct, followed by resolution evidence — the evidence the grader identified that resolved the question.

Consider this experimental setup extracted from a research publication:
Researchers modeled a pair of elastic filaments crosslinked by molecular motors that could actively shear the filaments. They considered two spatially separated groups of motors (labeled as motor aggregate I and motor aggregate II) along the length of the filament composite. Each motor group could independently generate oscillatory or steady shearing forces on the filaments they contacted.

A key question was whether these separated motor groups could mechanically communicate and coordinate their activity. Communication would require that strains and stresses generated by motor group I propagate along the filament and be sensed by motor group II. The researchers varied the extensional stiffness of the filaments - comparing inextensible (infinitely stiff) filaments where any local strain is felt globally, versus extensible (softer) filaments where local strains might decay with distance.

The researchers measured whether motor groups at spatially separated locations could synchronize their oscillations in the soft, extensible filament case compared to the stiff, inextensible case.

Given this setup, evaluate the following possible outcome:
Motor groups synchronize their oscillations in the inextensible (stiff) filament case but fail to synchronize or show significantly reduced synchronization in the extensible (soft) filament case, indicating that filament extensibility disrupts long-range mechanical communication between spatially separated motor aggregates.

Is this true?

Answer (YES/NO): YES